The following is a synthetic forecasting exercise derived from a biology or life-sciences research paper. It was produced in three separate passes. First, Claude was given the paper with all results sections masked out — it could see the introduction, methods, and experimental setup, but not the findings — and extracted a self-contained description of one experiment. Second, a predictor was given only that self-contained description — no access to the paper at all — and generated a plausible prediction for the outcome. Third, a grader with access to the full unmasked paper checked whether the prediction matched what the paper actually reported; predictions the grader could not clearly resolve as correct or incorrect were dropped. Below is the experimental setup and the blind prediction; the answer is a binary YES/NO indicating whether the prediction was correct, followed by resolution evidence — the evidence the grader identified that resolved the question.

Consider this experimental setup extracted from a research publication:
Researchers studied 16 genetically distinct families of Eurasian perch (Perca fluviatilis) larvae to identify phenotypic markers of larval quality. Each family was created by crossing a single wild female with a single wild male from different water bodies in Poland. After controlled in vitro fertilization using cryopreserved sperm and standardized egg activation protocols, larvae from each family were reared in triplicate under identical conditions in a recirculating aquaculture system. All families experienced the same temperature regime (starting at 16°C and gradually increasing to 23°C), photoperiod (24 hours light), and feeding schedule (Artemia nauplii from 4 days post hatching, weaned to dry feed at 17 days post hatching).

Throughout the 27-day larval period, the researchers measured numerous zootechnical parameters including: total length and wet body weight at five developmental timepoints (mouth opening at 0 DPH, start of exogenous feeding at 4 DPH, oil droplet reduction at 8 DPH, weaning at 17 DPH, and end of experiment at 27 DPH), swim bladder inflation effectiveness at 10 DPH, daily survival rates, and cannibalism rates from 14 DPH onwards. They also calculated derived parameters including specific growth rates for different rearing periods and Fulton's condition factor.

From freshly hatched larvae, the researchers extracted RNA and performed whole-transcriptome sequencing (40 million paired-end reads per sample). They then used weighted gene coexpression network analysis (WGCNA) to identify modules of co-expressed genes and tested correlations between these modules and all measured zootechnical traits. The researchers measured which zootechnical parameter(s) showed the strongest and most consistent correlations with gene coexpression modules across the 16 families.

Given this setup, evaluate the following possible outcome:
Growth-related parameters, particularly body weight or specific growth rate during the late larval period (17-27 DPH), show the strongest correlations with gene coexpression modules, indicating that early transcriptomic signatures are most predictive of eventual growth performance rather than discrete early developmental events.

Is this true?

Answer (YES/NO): NO